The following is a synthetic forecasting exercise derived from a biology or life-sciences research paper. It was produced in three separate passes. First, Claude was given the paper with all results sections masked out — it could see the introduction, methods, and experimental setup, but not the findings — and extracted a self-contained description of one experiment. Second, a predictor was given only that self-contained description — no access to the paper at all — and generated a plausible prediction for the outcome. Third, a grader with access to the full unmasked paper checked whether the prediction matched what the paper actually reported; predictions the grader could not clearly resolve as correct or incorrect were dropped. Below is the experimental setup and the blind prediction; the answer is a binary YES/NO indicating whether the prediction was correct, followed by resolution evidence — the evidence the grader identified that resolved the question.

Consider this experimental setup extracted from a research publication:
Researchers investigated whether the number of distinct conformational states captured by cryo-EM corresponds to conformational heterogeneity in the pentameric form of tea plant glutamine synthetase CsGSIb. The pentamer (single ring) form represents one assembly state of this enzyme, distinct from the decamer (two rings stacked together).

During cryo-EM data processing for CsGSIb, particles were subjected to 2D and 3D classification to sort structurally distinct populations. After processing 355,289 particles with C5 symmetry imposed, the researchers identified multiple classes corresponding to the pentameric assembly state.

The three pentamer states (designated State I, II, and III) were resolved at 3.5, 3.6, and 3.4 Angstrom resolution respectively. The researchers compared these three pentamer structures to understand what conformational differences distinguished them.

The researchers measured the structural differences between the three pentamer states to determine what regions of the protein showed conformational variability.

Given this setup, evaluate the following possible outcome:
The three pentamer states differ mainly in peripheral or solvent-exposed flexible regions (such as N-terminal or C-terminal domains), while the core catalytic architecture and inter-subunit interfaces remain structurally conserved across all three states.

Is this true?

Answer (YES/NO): NO